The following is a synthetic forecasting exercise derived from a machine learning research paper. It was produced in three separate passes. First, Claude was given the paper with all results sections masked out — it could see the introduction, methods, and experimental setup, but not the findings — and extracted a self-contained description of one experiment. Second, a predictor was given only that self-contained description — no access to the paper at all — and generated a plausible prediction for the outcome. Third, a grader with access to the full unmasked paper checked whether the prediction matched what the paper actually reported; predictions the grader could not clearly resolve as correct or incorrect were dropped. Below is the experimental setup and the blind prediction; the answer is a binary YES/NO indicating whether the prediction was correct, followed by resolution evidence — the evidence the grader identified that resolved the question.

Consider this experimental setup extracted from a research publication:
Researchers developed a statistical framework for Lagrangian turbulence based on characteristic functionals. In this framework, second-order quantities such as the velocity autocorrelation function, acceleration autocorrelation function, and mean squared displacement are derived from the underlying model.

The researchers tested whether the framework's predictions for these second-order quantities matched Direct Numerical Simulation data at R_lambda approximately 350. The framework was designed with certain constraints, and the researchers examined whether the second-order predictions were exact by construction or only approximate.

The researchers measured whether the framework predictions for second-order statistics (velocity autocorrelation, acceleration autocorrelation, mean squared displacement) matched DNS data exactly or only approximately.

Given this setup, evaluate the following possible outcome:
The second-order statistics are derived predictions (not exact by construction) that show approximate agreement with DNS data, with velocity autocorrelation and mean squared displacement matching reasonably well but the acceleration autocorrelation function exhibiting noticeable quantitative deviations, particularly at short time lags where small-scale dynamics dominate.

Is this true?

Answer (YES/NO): NO